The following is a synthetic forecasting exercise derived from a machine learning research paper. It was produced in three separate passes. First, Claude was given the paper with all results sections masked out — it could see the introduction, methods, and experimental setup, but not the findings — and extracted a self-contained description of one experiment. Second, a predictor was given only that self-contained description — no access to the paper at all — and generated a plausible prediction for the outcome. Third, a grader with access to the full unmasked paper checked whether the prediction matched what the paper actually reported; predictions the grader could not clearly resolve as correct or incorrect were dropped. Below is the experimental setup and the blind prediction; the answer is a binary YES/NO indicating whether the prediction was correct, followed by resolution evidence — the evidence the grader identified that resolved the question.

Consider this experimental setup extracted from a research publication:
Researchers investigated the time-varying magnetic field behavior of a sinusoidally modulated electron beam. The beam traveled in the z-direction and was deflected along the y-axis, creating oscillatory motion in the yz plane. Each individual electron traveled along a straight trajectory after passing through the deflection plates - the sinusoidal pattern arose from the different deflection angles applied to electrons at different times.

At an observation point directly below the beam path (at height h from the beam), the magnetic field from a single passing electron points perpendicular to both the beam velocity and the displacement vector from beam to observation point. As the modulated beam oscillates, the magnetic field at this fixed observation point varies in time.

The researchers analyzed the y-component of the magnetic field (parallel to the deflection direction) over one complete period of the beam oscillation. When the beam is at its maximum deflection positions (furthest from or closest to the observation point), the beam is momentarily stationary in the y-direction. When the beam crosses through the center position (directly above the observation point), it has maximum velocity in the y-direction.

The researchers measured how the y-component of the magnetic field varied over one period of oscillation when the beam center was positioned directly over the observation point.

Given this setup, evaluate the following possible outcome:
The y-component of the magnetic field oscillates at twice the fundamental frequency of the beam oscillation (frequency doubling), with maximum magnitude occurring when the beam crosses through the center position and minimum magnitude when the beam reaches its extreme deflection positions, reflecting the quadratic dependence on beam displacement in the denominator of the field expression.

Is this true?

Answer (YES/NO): YES